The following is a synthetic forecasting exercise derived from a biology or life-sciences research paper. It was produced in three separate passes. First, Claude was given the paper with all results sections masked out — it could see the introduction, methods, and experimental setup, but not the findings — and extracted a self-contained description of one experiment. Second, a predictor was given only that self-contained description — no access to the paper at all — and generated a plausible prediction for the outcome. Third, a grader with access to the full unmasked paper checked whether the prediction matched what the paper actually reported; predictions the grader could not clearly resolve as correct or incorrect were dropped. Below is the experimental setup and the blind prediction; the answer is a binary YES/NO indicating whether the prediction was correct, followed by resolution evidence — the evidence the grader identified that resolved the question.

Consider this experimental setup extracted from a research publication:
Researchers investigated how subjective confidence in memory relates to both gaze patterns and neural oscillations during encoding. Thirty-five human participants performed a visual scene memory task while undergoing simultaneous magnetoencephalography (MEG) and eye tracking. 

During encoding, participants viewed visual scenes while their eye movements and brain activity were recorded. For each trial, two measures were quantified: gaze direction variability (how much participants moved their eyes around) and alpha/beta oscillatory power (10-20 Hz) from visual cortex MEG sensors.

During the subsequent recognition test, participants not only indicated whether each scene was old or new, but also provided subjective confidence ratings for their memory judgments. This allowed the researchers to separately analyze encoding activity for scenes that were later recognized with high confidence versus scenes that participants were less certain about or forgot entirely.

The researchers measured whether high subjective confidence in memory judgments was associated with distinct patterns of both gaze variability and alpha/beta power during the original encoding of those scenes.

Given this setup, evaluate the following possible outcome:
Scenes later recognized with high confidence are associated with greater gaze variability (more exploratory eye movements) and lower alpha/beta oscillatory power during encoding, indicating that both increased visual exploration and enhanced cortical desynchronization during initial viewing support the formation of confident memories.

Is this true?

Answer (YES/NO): YES